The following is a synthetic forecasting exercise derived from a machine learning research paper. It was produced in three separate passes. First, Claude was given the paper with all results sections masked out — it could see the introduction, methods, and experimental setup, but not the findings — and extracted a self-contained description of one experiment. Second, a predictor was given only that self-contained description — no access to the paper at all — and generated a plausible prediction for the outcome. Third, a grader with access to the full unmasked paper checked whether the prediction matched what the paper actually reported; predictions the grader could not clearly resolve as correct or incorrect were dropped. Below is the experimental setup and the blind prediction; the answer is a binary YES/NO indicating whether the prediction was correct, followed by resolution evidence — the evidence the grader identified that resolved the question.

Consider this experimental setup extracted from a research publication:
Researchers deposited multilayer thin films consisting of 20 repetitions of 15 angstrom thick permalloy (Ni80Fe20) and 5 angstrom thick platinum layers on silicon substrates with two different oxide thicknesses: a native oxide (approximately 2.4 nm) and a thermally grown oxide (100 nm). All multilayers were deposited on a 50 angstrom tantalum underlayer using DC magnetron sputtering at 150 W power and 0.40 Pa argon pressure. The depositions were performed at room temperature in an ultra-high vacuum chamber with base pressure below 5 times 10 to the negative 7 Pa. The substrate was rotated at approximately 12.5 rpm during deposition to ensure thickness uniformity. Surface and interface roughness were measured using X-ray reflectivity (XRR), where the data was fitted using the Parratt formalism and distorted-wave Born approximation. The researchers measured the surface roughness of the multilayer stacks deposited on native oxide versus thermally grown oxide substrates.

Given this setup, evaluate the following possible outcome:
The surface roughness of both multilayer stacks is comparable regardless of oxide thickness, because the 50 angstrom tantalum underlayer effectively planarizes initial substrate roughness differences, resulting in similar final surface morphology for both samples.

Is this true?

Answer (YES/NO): NO